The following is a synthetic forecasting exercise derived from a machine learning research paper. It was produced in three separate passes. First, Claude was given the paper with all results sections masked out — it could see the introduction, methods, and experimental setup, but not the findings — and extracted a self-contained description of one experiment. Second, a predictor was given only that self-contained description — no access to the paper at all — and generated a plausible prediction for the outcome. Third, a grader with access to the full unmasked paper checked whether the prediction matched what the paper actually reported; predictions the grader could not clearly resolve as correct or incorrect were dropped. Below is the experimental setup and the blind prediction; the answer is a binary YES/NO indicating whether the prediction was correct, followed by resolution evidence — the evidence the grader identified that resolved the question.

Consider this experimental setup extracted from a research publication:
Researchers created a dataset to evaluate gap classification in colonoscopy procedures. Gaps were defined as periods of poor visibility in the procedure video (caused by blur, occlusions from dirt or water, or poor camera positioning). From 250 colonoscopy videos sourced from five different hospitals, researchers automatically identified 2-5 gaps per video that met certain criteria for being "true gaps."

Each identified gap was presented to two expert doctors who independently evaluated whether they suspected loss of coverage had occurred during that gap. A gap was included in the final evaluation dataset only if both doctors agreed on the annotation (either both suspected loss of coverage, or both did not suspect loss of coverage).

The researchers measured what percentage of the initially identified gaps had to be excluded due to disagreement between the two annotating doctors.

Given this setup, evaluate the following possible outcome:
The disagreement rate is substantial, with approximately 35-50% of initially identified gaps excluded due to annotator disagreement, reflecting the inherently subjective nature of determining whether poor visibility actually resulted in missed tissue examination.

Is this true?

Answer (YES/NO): NO